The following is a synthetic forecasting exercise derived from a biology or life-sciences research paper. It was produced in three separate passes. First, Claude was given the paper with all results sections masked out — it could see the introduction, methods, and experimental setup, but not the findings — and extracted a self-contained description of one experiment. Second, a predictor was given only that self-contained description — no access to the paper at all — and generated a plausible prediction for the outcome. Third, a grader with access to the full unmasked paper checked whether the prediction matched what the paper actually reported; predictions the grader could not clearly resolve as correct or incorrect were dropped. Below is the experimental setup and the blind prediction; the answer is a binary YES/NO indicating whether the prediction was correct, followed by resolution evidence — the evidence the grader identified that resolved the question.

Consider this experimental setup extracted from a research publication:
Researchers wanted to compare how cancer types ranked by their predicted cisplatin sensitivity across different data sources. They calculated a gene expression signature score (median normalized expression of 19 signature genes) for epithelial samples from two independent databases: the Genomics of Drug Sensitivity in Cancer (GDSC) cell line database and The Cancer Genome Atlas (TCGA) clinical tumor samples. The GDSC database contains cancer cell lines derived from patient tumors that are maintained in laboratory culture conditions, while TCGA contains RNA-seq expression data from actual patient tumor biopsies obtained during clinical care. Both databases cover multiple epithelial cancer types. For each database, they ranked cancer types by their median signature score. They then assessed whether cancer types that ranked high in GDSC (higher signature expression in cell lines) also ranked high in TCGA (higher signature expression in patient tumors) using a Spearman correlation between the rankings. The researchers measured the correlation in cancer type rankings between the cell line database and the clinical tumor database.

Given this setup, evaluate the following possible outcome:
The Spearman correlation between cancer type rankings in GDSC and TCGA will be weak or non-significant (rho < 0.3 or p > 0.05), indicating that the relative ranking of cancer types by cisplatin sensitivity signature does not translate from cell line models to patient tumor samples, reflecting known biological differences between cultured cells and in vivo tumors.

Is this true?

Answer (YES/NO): NO